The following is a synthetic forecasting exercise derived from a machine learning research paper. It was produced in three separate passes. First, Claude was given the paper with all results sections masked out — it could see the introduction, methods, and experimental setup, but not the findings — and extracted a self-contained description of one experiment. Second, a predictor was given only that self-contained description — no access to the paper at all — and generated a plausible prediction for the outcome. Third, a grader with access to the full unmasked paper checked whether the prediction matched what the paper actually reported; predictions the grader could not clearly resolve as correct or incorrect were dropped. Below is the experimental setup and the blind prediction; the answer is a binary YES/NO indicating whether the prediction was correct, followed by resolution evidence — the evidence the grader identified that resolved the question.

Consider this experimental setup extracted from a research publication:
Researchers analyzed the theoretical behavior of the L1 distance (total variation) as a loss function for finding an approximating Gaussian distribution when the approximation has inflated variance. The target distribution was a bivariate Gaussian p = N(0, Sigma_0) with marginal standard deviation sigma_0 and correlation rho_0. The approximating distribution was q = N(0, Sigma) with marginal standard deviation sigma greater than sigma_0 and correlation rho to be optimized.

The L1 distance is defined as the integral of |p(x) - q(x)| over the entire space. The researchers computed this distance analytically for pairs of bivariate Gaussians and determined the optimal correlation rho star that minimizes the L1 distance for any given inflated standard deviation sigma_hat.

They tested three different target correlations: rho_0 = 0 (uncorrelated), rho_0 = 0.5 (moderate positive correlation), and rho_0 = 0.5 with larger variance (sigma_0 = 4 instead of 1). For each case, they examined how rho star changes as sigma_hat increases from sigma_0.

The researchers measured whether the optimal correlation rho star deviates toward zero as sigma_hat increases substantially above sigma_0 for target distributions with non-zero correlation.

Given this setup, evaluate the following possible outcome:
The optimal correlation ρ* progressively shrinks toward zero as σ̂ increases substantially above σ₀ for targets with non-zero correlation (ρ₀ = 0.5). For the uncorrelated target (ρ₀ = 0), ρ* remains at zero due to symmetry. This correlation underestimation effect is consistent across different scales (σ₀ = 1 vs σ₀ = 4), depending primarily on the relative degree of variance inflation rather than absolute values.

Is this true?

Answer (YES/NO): NO